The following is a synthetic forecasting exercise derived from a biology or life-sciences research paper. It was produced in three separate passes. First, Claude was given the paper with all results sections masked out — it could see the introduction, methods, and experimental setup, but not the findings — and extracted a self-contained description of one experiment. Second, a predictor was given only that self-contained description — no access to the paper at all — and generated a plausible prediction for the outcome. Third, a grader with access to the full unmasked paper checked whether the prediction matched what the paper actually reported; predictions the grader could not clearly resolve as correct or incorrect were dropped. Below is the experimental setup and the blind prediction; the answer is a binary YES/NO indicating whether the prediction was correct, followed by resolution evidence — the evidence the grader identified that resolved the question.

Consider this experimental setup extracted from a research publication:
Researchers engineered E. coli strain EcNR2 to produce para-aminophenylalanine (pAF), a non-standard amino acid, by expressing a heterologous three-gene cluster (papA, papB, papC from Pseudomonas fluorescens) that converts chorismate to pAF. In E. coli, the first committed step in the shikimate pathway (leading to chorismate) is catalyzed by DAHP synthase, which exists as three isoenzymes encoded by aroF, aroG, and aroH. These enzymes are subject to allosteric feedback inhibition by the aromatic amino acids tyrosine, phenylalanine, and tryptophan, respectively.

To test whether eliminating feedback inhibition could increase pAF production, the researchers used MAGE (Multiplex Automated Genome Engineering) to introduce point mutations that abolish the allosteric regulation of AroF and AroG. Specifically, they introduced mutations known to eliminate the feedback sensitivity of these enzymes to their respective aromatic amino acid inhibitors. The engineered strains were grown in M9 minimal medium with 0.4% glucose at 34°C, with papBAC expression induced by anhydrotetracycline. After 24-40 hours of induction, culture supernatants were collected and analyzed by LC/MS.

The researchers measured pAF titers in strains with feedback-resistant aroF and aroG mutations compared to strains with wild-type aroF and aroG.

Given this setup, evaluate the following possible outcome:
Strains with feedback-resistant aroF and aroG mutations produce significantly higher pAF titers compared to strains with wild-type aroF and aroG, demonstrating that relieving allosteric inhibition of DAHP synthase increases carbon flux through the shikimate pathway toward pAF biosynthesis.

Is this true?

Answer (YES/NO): NO